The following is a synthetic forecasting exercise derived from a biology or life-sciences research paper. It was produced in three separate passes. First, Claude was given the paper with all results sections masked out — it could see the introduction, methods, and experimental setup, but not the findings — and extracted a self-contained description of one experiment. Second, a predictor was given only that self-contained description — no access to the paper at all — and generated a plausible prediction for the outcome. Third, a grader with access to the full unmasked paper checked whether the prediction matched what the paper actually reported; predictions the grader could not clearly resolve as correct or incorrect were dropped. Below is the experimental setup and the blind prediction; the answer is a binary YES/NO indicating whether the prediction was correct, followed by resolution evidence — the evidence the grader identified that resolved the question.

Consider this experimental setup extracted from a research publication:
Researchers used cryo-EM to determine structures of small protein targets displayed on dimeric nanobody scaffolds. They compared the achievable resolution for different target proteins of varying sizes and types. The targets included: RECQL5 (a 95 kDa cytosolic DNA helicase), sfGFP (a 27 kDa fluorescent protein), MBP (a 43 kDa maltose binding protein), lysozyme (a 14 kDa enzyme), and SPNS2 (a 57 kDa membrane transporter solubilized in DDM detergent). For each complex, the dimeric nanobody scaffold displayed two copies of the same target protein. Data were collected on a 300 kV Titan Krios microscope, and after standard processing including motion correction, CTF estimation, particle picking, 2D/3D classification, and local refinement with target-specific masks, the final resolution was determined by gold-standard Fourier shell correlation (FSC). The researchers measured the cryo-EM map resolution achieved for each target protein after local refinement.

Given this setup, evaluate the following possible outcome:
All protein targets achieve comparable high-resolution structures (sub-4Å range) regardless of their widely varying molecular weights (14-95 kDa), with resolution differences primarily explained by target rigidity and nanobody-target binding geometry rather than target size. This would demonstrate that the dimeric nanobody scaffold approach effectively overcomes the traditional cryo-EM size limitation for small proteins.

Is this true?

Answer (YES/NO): NO